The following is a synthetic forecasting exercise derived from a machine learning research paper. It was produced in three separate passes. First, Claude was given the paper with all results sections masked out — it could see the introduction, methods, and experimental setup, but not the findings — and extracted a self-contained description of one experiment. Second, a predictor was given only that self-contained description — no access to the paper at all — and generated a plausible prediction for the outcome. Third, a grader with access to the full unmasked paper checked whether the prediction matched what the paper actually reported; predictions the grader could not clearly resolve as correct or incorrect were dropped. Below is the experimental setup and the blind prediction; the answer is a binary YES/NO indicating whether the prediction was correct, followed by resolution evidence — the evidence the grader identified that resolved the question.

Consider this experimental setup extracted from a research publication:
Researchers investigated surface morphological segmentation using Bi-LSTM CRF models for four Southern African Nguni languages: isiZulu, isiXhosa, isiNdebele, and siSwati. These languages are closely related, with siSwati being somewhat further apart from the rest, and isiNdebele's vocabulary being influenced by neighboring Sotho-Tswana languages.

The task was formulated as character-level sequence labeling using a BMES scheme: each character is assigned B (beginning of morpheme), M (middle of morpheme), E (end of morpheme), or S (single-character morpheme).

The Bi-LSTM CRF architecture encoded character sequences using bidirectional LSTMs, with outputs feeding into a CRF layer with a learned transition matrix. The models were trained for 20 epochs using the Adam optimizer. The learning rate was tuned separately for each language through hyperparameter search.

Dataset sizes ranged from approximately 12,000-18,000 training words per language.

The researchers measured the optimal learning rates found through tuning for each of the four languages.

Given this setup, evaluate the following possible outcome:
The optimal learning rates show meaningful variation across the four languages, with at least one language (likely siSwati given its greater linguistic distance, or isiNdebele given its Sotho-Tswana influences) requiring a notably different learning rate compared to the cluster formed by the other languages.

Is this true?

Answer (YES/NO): NO